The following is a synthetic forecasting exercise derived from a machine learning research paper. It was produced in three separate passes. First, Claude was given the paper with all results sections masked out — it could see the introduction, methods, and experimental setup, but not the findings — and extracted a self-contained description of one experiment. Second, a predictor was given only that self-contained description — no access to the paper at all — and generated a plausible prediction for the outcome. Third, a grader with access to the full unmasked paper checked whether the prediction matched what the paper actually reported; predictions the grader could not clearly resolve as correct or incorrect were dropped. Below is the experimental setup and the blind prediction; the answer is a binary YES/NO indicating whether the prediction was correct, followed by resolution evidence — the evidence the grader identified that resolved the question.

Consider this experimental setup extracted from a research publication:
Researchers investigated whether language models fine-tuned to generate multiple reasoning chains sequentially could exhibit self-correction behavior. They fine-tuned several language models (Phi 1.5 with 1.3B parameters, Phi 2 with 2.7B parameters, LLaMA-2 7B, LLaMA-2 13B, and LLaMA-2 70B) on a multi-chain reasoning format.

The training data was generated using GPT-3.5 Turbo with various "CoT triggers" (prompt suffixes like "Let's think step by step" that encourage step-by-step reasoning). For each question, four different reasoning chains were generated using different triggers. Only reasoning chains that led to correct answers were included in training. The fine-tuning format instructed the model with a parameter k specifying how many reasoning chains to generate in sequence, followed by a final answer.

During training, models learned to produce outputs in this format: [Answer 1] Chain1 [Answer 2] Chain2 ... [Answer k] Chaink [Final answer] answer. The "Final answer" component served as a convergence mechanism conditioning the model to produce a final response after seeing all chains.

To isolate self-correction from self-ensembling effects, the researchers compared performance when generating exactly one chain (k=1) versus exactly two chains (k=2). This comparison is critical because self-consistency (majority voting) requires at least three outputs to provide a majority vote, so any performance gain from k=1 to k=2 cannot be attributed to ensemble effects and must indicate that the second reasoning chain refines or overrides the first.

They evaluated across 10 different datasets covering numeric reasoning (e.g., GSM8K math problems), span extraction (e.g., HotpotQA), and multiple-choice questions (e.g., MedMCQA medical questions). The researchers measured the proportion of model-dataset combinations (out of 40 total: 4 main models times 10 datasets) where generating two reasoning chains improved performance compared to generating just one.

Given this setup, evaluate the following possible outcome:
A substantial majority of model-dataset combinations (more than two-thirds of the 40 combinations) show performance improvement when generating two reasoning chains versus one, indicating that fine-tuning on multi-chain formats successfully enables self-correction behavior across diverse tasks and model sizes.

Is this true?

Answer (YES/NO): NO